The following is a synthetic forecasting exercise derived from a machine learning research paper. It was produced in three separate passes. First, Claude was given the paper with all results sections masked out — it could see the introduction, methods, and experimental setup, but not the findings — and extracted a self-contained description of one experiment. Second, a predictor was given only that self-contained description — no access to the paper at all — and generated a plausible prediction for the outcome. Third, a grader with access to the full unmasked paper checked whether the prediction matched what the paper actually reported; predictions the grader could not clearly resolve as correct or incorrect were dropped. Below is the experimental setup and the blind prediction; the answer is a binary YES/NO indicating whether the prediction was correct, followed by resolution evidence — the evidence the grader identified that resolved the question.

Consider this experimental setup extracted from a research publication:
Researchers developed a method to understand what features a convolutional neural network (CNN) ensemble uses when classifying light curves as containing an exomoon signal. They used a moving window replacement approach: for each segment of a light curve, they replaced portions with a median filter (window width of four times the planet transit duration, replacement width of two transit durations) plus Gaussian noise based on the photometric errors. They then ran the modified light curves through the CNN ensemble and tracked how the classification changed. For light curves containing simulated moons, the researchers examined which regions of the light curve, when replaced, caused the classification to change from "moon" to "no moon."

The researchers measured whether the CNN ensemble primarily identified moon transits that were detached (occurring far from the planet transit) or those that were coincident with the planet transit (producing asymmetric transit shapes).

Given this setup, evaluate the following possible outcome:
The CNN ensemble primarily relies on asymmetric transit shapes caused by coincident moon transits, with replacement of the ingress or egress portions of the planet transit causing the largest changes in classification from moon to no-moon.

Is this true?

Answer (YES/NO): NO